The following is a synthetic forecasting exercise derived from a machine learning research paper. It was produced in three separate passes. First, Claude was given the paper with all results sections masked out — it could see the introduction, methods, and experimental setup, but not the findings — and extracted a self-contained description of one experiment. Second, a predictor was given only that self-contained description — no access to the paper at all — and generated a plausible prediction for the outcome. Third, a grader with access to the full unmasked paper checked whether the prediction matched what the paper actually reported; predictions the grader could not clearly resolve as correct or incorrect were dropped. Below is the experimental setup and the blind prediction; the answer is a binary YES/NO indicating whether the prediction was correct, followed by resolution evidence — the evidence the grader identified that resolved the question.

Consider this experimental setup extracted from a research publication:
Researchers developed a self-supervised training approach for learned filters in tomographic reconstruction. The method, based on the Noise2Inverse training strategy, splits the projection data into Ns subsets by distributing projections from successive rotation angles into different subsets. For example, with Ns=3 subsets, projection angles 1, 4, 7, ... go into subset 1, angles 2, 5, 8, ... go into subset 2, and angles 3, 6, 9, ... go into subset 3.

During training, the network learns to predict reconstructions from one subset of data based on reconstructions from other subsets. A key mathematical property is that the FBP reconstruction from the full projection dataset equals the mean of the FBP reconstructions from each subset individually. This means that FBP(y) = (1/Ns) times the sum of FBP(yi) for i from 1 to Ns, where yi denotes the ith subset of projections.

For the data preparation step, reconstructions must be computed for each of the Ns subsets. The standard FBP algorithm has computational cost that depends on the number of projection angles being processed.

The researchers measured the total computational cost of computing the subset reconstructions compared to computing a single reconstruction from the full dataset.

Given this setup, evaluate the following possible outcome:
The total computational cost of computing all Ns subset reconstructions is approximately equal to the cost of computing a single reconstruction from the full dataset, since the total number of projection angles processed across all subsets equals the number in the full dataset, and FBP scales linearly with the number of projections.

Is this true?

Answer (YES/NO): YES